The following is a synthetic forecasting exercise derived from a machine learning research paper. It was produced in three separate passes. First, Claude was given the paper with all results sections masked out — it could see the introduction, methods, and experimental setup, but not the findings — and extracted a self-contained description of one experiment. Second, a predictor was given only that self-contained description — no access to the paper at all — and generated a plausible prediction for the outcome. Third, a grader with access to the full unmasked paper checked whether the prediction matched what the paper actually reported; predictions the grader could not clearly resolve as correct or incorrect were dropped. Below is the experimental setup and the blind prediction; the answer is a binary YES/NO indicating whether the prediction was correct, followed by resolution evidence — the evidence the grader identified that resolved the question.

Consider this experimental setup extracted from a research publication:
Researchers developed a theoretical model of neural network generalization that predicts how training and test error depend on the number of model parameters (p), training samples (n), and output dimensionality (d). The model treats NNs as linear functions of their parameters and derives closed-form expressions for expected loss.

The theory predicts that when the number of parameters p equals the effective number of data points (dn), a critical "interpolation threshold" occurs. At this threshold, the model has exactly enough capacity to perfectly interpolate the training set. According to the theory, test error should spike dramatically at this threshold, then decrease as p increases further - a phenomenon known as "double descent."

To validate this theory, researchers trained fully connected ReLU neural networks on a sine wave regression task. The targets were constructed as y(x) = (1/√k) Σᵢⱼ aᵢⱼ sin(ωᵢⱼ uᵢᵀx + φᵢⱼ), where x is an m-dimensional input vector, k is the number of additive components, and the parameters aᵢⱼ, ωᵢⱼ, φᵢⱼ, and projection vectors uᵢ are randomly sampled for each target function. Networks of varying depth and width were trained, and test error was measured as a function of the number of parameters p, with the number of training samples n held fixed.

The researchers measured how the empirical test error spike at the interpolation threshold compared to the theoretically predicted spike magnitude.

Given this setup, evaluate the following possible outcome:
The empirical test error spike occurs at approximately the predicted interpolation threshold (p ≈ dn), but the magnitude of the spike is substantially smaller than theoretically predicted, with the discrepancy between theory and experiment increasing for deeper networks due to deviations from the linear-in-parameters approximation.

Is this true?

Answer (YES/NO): NO